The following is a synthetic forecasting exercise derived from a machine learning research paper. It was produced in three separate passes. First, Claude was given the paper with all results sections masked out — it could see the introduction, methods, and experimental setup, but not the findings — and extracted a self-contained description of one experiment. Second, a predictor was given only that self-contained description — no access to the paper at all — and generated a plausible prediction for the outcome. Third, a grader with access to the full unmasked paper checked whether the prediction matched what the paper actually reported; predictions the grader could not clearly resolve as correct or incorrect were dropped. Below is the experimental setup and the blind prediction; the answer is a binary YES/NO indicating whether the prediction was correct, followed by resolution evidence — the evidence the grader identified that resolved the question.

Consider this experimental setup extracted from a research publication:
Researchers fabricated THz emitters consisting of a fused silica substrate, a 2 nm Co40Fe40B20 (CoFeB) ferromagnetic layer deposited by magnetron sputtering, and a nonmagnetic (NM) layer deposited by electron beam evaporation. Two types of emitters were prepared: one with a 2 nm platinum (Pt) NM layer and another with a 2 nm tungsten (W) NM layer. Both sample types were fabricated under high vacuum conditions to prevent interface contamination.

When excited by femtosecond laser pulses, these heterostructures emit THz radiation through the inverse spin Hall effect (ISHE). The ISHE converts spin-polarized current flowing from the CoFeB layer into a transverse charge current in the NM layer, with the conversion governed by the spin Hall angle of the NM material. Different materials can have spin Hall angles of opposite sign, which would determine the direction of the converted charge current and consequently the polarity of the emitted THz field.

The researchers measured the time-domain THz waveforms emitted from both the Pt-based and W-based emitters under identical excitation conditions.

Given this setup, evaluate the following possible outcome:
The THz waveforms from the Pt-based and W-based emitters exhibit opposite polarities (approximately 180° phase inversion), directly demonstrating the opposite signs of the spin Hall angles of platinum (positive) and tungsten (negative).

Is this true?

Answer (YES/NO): YES